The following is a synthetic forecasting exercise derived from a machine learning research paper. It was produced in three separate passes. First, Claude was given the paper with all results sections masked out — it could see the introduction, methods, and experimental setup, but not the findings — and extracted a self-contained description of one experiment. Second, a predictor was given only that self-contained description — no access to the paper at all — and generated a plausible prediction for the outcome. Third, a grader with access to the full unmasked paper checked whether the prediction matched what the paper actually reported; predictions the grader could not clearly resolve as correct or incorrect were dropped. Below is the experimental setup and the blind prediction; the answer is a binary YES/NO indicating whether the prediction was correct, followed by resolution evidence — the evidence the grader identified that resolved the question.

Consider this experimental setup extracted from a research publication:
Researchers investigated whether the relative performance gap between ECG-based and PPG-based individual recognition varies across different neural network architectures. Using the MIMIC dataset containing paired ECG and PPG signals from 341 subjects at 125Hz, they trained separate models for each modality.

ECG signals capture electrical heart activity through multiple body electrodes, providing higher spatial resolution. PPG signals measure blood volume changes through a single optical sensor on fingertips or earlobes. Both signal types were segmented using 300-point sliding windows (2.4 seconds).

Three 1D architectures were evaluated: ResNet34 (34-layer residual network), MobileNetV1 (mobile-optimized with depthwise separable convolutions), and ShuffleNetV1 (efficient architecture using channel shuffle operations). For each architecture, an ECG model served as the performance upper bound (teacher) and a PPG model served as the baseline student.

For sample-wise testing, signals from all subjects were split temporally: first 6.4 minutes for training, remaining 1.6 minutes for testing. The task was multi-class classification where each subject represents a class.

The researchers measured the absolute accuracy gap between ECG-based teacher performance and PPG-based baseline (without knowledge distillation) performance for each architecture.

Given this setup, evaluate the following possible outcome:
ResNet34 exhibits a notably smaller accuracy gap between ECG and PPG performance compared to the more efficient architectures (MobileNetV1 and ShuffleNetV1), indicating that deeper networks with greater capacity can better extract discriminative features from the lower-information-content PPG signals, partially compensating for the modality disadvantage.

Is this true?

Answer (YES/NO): NO